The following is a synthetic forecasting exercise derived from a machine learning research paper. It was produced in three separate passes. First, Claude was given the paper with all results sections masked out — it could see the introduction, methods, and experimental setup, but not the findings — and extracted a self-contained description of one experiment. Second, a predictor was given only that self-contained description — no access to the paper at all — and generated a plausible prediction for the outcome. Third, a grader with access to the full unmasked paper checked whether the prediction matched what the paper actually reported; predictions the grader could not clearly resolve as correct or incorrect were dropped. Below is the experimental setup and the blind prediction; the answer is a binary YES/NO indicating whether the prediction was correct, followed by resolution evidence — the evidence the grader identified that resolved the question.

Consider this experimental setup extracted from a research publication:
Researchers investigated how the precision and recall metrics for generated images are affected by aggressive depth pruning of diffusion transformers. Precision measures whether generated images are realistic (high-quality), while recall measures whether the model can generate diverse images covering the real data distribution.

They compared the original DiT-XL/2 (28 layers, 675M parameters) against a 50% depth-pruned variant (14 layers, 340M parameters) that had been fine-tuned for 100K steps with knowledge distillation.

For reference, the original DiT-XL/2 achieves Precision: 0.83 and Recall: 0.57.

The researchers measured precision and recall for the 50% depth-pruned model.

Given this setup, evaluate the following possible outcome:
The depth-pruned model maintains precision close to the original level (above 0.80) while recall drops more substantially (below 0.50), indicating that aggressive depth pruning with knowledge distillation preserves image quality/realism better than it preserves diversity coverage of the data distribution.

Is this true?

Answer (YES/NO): NO